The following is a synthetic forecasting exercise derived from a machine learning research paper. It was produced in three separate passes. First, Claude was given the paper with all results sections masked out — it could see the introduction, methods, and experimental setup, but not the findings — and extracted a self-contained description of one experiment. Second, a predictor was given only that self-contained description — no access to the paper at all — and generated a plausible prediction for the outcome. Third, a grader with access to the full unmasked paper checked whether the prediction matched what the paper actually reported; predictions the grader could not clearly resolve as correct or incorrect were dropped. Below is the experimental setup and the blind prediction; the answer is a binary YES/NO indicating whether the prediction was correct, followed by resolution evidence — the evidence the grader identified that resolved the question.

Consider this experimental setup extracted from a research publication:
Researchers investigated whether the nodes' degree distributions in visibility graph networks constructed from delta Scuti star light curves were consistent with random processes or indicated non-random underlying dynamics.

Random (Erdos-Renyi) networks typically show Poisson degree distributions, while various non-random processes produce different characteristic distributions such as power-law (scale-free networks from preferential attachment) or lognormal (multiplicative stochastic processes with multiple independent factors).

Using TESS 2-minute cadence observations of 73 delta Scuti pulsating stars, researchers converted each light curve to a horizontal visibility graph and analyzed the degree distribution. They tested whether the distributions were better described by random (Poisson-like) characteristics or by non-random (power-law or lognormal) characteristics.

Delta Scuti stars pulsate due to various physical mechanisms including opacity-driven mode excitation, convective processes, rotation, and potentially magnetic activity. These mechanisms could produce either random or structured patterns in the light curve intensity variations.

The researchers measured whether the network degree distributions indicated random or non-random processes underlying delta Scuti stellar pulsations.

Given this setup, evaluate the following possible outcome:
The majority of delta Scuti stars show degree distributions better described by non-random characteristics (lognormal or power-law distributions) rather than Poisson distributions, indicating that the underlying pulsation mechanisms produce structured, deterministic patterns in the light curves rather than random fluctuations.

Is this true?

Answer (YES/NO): YES